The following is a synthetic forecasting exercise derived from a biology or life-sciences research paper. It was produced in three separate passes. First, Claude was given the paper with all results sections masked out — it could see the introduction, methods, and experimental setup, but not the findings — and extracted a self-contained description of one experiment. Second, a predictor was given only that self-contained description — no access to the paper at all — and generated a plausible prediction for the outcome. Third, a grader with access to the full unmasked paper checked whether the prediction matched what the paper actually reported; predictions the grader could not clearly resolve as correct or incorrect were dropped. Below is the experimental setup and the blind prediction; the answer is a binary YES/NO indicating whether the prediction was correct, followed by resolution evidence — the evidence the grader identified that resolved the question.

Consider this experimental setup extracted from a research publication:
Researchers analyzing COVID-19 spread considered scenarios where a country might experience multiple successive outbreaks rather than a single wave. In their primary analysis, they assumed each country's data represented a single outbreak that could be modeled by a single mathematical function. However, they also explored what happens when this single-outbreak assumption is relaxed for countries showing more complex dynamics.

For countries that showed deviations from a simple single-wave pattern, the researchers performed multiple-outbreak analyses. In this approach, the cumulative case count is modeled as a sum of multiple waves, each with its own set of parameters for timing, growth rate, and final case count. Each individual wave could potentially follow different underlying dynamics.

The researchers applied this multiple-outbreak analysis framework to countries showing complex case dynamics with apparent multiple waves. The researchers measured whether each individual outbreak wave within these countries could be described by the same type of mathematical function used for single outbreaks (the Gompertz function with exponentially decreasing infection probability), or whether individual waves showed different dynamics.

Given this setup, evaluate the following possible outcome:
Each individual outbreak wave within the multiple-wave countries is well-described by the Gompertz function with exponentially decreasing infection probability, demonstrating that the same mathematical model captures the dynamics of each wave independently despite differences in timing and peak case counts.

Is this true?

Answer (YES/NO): YES